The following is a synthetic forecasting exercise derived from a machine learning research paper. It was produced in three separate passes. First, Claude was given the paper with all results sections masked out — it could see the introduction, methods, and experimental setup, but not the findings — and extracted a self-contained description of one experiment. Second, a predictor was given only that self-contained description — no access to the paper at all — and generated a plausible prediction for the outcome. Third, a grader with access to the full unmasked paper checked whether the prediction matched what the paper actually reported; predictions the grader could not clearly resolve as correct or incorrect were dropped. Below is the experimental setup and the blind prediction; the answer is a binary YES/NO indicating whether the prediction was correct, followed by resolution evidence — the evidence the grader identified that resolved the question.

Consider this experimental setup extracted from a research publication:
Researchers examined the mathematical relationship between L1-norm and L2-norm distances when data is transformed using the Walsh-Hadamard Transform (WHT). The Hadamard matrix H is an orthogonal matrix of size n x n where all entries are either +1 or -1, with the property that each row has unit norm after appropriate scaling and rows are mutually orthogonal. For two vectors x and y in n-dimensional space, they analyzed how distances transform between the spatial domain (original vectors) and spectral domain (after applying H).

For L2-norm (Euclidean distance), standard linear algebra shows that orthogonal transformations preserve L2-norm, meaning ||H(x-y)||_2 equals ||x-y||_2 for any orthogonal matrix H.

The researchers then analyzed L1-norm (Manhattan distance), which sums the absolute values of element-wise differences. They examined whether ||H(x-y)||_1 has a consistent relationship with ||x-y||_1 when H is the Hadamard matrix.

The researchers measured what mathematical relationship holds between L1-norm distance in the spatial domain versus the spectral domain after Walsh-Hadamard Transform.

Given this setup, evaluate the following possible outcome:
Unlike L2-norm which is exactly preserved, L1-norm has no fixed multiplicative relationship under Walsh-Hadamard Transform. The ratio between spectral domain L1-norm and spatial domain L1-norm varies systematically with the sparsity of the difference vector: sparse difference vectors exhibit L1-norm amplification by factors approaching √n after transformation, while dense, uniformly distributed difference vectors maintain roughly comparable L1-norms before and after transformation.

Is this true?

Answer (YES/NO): NO